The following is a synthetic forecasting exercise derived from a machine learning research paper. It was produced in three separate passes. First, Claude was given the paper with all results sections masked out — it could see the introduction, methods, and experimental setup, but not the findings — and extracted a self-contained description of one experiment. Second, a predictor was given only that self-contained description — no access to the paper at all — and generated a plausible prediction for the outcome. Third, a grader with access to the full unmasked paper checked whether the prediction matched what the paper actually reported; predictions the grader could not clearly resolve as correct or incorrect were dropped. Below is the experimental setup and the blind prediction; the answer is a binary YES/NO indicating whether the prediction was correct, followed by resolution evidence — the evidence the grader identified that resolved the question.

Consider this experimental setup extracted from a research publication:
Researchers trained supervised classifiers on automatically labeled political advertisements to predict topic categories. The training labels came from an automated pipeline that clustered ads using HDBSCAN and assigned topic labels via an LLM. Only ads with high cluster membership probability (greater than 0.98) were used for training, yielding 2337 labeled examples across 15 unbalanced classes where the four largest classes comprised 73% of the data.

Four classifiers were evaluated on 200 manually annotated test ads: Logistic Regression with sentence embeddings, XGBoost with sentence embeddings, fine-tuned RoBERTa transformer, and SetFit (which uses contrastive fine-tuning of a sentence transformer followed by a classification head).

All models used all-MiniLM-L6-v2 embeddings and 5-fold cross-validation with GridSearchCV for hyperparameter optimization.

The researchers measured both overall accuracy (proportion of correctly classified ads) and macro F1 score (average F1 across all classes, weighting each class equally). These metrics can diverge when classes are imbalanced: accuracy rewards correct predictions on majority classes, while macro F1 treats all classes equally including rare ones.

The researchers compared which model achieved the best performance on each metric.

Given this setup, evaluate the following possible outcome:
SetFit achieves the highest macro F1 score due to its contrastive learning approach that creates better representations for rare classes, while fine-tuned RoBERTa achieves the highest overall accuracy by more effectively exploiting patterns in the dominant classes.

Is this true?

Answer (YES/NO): NO